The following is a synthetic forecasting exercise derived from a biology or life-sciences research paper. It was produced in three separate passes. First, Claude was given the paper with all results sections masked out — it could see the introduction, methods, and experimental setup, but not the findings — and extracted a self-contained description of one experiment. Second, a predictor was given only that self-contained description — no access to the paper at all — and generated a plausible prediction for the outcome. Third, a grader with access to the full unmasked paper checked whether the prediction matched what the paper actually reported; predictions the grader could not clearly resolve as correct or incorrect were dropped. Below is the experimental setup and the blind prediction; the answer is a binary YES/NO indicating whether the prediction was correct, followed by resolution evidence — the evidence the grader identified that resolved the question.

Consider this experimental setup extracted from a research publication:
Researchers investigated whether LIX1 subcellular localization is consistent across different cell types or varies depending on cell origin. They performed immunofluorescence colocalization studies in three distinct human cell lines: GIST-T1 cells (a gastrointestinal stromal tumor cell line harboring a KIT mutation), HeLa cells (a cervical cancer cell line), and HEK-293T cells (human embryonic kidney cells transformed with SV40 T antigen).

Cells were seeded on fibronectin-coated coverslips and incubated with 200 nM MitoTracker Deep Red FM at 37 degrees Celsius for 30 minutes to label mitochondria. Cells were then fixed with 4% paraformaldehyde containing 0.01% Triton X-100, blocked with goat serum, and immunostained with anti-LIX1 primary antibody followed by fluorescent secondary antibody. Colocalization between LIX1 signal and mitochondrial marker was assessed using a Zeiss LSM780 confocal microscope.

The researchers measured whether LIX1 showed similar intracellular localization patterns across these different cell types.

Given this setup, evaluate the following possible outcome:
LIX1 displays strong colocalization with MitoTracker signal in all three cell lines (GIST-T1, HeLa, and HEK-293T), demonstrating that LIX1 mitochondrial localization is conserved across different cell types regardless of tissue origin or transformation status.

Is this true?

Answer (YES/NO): NO